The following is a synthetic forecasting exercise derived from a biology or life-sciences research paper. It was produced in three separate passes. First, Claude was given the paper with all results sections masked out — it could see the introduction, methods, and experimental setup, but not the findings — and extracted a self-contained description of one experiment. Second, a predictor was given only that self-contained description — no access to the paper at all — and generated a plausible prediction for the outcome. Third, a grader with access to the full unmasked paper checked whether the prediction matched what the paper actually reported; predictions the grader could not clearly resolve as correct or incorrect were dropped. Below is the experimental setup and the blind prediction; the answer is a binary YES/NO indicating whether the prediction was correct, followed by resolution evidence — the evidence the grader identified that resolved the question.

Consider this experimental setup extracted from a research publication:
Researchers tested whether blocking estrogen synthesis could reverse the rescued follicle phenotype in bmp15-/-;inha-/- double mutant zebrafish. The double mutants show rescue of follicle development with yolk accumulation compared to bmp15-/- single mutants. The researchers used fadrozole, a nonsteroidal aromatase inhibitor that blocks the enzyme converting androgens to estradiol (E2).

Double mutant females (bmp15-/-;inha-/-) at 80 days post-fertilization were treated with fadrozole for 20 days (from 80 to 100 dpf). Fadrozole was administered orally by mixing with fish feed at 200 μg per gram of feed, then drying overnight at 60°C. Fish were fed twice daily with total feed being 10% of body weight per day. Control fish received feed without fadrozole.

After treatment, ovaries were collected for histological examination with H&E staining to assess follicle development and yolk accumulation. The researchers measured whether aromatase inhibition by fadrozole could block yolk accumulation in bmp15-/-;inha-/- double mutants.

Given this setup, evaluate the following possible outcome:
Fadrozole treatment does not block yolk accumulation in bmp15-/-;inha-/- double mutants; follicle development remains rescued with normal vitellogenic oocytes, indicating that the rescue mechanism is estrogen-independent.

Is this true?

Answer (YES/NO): NO